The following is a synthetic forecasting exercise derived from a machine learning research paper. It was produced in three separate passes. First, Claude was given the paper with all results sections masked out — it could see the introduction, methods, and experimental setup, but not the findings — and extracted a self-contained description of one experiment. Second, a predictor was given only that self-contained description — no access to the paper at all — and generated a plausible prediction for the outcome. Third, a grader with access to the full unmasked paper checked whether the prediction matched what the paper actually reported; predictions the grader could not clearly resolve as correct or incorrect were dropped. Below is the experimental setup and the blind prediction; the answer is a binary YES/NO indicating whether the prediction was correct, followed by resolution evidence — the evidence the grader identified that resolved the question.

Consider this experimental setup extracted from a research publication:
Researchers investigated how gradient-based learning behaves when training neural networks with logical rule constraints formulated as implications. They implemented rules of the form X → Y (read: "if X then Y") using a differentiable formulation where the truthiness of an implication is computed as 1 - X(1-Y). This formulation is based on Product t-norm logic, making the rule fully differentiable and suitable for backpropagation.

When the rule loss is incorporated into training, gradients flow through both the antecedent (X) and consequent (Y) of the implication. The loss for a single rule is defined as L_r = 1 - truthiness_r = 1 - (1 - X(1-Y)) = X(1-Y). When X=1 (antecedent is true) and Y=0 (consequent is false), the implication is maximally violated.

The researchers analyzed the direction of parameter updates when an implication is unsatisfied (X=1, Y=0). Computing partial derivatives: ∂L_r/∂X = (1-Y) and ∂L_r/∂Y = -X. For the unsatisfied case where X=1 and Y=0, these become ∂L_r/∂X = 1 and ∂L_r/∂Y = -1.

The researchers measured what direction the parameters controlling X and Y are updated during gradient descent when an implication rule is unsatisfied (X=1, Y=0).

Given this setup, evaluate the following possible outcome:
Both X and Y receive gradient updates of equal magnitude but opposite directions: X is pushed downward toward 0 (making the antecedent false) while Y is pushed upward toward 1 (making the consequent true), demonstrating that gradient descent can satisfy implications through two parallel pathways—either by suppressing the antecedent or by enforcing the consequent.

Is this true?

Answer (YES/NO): YES